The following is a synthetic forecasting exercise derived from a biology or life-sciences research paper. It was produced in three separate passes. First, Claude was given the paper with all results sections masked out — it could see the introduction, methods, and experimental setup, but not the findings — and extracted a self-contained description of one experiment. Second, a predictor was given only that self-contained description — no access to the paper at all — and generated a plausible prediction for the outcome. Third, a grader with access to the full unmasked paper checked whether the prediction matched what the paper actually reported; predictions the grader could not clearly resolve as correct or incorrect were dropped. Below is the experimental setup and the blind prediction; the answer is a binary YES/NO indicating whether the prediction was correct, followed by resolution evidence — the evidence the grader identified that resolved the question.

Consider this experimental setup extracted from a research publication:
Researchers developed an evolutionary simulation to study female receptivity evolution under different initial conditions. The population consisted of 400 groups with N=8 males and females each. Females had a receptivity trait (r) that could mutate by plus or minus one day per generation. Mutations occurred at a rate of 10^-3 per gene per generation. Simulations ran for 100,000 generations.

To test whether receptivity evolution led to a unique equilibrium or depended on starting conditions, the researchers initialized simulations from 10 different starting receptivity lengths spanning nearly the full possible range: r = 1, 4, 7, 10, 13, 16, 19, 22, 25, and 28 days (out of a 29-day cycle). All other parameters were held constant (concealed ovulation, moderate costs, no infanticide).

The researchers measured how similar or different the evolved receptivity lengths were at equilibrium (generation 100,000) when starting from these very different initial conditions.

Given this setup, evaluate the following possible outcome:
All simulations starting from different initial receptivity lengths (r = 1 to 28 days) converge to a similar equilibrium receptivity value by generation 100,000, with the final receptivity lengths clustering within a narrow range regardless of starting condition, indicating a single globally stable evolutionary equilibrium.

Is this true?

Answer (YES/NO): YES